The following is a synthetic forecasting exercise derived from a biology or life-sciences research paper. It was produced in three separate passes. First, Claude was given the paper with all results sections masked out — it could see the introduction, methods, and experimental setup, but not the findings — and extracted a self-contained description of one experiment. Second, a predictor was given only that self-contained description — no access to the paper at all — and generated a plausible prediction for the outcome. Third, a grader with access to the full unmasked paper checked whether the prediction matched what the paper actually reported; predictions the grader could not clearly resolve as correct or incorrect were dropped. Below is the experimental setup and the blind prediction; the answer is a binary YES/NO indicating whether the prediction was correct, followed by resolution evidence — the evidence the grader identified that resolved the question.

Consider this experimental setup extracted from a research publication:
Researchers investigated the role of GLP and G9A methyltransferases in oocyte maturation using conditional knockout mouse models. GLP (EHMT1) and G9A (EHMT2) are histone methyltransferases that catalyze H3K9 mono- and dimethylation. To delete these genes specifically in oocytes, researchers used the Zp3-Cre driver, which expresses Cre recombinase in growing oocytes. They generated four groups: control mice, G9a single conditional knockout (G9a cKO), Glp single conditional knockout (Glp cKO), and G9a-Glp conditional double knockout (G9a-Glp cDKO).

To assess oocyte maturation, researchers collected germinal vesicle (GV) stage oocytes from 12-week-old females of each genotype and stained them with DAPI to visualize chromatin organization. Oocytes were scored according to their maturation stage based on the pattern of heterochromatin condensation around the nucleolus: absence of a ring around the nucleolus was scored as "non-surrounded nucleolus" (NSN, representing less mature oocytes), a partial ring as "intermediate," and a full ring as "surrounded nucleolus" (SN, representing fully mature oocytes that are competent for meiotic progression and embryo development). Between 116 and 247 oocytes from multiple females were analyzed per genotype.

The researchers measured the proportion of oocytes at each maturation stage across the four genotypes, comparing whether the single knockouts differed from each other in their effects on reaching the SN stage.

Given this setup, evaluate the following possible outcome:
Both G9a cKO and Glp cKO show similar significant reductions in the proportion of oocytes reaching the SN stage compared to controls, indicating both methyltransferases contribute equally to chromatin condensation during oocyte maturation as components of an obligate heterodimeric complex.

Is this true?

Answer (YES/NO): NO